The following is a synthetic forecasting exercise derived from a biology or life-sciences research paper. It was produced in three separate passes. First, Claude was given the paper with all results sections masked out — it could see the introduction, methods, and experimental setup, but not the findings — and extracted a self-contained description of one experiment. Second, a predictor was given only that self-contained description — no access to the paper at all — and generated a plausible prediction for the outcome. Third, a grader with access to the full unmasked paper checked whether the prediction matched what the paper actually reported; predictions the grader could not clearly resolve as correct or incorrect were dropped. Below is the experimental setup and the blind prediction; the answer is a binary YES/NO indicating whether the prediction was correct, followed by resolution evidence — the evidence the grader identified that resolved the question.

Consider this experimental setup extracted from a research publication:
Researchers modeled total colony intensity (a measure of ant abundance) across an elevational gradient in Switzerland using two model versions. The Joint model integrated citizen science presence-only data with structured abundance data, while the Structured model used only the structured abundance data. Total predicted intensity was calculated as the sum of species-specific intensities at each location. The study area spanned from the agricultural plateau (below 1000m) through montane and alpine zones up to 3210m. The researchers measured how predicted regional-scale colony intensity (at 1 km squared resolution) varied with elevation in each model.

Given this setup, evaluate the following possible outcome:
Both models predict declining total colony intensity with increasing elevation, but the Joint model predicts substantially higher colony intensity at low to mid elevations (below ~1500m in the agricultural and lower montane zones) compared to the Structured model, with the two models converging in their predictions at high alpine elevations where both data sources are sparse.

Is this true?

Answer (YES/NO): NO